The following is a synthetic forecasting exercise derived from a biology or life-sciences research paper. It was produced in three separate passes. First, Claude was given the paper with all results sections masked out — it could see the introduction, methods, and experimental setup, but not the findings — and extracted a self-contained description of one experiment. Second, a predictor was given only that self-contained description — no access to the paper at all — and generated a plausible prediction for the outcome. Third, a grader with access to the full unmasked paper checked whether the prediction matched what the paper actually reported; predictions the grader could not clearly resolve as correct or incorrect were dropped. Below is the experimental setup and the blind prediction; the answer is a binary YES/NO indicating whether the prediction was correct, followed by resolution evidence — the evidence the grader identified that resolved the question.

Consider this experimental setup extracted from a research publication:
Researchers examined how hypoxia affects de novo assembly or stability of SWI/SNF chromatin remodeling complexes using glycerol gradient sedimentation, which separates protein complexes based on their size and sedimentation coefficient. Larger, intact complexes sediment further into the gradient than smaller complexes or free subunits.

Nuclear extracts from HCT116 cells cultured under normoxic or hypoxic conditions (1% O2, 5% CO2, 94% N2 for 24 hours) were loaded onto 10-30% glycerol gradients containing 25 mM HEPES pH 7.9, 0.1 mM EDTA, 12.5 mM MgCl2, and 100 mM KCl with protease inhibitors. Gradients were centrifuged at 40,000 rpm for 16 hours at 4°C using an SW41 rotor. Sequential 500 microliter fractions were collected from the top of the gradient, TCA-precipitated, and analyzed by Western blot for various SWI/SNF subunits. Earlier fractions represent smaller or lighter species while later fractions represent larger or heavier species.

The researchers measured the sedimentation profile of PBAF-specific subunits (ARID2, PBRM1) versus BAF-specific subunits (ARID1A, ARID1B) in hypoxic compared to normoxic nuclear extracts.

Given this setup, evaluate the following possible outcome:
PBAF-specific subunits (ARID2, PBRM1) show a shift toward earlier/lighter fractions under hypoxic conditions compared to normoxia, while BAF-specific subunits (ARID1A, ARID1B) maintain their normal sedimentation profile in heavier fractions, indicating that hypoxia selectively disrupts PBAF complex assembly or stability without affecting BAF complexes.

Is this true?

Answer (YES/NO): YES